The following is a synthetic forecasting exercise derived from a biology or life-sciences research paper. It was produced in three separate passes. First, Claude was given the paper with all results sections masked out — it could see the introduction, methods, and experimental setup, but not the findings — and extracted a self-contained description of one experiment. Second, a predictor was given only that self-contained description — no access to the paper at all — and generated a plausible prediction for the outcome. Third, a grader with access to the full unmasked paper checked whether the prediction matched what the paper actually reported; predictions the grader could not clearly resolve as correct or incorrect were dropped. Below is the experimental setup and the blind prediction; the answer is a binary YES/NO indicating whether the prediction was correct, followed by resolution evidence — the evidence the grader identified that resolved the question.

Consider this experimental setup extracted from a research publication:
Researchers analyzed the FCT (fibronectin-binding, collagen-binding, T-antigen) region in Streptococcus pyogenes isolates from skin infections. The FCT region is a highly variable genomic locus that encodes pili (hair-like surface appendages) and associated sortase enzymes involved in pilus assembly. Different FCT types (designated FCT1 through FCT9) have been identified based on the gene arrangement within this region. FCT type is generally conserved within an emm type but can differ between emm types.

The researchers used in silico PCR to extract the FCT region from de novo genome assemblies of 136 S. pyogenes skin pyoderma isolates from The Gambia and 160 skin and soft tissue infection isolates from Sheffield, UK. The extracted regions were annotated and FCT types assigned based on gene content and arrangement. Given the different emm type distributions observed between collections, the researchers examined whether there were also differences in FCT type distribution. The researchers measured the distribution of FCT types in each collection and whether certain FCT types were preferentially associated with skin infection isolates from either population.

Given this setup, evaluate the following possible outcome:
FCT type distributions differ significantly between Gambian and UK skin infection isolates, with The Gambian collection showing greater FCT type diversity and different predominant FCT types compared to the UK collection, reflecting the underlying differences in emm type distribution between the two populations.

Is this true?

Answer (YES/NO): NO